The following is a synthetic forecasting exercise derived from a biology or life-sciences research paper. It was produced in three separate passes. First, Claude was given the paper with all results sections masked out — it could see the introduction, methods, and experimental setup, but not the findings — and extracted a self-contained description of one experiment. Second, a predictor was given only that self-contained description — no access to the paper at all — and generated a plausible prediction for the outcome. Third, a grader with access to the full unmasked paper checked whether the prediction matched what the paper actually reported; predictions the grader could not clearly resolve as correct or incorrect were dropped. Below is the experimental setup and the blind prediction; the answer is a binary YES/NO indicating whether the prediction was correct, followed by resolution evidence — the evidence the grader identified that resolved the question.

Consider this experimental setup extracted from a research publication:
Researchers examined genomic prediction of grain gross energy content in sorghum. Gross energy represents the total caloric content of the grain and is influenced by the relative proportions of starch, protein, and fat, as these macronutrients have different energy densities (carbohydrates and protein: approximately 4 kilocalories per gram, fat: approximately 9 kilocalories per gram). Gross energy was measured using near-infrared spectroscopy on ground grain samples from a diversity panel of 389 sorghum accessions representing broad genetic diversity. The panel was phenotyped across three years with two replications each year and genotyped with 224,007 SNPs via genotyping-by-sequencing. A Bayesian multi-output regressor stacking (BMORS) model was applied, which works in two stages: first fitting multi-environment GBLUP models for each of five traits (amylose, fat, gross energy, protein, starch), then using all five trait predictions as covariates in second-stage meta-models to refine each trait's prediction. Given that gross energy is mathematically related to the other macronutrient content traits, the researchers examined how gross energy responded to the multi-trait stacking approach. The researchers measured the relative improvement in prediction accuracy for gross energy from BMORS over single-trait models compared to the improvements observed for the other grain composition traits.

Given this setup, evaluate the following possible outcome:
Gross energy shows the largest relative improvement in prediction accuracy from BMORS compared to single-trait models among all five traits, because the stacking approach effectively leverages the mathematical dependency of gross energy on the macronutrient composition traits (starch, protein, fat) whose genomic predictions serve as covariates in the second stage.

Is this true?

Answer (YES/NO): NO